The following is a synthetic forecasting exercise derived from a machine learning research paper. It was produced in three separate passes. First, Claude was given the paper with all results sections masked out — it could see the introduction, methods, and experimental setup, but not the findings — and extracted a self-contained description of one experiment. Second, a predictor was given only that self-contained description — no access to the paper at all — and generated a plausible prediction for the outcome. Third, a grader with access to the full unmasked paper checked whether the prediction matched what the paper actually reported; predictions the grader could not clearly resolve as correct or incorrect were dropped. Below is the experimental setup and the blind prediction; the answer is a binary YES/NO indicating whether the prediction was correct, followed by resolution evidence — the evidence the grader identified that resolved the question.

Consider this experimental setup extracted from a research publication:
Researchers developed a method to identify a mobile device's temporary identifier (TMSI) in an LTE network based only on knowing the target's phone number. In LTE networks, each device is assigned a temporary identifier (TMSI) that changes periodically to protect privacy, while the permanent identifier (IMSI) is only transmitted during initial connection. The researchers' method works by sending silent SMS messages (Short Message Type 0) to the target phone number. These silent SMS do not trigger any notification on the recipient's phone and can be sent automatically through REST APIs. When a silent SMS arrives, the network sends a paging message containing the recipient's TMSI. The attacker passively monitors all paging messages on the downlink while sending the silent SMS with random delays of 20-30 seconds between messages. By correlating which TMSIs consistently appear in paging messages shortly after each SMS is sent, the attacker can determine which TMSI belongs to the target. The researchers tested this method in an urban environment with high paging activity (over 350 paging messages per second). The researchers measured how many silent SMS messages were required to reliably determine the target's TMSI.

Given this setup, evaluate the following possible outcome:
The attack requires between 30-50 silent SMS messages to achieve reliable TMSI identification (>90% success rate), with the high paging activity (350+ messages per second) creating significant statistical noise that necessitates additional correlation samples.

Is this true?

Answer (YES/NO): NO